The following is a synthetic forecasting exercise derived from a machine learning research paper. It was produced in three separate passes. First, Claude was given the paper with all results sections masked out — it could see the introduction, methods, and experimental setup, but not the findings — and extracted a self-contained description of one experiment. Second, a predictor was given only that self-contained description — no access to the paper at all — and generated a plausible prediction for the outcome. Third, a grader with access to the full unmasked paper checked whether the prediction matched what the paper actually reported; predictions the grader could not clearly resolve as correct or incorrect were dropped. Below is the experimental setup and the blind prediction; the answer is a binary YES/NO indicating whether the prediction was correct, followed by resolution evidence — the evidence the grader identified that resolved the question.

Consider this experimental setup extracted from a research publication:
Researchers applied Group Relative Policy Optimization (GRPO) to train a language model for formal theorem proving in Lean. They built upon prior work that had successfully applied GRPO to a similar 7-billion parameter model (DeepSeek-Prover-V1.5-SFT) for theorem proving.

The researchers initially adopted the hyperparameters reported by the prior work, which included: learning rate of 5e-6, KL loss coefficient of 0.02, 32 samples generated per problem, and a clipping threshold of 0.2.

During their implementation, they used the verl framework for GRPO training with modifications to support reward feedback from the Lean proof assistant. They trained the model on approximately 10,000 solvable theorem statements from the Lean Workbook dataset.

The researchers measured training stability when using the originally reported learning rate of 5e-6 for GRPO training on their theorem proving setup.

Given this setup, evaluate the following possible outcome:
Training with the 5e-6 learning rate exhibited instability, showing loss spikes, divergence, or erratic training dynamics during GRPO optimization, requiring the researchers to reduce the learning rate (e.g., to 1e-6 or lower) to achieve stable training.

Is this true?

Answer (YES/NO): YES